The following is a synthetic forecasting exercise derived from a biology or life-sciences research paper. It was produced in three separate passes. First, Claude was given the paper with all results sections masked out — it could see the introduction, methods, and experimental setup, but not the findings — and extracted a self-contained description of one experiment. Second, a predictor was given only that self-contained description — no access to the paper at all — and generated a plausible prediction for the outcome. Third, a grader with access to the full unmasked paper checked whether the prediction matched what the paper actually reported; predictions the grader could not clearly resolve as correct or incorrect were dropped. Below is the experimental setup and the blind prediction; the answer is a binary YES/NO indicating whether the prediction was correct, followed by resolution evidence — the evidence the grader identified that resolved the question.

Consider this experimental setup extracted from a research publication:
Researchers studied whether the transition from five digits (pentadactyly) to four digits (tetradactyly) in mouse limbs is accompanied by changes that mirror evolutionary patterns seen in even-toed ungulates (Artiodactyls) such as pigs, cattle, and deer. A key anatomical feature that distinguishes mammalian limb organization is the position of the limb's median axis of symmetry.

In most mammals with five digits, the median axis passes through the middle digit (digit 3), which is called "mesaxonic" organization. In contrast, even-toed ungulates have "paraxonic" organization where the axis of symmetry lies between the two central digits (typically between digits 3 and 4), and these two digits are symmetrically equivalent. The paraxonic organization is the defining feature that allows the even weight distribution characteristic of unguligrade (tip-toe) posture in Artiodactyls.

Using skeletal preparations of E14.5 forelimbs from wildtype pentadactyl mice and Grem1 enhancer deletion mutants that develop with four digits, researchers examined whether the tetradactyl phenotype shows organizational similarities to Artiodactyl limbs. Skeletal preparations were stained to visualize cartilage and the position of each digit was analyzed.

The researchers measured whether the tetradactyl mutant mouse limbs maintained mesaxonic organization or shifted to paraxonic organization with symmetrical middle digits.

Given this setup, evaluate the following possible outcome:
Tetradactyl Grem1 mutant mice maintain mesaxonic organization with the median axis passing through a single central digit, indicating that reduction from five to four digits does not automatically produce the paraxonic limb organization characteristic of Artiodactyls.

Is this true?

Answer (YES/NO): NO